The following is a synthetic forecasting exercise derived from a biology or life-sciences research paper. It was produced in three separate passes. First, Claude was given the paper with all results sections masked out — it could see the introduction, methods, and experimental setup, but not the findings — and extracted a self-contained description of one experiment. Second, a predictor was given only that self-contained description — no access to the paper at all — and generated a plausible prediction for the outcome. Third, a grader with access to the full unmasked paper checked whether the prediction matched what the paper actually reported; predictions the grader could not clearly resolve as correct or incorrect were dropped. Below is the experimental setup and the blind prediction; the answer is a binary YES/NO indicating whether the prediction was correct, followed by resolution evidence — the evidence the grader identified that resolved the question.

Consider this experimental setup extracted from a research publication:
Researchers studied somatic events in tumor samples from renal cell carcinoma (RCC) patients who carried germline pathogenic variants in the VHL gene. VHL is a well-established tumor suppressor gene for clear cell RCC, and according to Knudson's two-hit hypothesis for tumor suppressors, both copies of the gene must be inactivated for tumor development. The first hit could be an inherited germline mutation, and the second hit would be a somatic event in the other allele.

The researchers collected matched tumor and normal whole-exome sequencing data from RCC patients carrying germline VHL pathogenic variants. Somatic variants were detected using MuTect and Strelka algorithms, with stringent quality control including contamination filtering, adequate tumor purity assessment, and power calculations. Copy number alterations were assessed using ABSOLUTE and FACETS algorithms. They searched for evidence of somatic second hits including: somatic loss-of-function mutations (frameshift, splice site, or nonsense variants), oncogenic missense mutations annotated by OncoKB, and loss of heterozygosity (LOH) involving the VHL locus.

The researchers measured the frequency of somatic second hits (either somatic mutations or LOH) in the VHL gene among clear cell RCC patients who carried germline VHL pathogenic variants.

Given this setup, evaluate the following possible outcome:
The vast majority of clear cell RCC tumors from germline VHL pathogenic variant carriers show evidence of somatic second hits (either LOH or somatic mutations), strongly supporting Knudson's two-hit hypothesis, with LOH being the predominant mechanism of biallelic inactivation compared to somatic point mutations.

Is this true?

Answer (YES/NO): NO